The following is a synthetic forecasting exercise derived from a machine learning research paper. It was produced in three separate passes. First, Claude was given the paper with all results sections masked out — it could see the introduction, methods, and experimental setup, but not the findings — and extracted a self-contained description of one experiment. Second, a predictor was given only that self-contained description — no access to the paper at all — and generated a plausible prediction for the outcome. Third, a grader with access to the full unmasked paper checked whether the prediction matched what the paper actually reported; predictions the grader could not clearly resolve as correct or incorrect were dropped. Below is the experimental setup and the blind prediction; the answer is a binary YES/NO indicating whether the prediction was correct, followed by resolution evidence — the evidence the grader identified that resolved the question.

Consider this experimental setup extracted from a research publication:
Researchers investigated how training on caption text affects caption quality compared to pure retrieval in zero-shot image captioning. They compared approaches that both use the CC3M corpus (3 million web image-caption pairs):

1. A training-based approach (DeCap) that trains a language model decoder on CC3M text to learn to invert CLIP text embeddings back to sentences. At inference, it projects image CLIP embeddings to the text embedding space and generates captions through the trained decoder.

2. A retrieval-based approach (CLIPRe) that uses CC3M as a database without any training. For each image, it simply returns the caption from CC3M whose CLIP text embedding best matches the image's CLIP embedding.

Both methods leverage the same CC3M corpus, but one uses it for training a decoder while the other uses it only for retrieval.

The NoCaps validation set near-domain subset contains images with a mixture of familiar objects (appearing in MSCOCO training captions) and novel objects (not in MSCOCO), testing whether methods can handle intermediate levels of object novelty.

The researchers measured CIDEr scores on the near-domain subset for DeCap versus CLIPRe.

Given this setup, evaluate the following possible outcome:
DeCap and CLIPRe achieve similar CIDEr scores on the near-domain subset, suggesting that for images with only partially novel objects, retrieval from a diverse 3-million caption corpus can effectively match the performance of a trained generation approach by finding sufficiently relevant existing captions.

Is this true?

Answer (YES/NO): NO